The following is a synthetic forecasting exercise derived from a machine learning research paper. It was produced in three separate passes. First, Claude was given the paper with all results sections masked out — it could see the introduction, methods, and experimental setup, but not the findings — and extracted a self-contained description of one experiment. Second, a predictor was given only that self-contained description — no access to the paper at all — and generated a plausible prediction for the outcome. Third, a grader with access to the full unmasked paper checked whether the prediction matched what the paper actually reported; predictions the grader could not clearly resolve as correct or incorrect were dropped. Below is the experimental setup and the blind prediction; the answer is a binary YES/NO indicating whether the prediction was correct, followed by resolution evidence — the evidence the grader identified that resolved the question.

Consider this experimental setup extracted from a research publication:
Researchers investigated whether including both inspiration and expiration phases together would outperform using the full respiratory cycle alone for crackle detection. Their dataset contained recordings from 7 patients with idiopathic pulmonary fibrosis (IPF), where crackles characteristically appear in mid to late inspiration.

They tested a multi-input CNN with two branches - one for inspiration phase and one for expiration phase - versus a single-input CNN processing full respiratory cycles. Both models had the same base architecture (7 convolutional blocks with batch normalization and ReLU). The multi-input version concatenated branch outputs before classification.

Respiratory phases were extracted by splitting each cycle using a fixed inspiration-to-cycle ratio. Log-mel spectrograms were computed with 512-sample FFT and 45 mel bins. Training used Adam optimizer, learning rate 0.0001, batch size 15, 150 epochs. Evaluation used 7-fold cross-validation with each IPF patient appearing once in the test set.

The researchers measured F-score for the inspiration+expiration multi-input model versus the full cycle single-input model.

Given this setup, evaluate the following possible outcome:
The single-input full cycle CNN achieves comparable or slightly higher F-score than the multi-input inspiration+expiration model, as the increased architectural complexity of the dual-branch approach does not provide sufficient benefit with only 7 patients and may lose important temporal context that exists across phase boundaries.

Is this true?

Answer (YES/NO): NO